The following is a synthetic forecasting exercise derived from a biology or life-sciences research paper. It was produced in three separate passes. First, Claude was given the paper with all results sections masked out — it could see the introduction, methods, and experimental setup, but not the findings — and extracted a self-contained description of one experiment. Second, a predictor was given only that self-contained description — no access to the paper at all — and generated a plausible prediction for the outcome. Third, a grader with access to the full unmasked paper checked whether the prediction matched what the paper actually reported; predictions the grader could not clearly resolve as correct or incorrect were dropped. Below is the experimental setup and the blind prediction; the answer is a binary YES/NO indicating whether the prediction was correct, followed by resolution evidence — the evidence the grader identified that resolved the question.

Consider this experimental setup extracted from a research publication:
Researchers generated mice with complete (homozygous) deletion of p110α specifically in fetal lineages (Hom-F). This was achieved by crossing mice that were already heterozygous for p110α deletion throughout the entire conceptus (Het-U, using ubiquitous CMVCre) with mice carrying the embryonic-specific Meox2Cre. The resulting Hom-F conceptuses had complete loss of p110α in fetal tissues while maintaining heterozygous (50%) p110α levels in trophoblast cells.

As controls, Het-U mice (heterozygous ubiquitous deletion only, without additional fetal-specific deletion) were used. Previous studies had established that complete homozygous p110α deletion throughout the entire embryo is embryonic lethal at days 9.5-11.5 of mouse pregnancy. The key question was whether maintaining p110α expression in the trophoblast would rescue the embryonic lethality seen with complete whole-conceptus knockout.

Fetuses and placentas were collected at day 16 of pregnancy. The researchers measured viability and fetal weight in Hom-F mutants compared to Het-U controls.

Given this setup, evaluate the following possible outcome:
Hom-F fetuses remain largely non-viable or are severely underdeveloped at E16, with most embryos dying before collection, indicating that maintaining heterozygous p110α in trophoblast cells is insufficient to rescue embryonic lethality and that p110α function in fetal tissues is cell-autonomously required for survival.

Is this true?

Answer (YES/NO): YES